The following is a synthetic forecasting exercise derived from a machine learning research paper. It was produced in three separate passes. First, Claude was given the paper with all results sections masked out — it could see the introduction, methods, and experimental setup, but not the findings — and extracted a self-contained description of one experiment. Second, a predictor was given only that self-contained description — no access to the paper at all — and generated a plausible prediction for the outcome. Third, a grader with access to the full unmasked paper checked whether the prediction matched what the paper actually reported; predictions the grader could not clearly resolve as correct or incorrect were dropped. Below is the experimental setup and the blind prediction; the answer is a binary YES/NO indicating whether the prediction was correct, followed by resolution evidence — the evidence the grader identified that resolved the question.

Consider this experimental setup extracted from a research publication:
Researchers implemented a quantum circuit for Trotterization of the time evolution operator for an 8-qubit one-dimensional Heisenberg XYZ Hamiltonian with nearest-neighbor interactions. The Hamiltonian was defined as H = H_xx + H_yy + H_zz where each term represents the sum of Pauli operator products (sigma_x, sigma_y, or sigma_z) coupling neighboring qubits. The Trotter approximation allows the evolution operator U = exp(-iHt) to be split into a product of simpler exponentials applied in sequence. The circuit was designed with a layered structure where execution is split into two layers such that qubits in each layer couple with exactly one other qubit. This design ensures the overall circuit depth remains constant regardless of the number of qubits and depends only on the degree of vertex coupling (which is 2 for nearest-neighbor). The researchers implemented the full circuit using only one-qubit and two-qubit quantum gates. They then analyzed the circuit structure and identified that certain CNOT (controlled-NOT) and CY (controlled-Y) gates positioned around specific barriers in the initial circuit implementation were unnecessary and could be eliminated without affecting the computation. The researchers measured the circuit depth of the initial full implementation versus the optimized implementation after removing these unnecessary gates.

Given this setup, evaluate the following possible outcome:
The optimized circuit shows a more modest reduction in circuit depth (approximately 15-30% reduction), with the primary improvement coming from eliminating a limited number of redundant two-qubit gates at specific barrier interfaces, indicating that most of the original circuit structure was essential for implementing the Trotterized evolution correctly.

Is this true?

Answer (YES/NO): NO